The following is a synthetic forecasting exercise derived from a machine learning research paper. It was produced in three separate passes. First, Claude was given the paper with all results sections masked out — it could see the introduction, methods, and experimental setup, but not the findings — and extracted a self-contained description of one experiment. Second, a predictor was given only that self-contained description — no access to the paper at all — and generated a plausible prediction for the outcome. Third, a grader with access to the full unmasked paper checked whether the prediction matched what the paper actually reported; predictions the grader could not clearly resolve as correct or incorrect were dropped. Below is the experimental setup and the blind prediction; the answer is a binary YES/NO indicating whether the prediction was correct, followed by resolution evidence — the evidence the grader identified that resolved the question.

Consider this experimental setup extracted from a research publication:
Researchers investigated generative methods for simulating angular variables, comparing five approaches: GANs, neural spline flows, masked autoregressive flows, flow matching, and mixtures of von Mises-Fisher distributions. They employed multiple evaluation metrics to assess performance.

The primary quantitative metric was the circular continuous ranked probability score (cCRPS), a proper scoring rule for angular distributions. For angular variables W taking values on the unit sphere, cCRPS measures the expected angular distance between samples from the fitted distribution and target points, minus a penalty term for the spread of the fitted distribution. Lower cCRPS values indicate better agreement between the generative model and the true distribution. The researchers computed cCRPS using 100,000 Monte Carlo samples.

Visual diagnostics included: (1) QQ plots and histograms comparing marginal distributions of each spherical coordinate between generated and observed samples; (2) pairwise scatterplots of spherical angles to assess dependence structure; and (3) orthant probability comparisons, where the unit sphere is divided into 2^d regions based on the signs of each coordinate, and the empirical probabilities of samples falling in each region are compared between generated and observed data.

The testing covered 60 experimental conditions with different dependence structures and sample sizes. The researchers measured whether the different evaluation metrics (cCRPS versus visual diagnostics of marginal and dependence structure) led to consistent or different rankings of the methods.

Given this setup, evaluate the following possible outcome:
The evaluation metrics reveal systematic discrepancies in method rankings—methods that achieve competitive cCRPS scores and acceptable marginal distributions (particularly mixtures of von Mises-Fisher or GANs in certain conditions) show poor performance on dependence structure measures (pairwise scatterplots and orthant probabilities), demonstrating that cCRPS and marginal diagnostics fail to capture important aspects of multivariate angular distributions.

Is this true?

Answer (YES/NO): YES